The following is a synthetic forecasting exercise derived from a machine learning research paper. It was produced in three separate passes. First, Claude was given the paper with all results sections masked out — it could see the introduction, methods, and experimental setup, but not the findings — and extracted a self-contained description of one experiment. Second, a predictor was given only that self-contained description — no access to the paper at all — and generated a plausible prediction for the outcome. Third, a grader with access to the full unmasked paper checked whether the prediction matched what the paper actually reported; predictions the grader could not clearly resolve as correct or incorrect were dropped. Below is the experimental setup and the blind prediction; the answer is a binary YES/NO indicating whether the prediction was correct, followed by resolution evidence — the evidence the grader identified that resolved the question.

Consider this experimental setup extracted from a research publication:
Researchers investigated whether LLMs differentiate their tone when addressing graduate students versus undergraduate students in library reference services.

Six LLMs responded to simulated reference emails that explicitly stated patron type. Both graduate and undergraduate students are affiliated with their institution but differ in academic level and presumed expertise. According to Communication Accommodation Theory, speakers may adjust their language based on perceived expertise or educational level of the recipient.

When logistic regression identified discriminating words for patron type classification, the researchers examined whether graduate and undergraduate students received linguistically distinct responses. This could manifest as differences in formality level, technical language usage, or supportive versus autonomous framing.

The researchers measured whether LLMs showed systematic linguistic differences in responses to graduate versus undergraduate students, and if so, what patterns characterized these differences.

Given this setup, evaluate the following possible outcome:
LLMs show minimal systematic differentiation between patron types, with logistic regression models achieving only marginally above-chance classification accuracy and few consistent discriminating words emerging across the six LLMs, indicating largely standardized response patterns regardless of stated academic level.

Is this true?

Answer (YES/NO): NO